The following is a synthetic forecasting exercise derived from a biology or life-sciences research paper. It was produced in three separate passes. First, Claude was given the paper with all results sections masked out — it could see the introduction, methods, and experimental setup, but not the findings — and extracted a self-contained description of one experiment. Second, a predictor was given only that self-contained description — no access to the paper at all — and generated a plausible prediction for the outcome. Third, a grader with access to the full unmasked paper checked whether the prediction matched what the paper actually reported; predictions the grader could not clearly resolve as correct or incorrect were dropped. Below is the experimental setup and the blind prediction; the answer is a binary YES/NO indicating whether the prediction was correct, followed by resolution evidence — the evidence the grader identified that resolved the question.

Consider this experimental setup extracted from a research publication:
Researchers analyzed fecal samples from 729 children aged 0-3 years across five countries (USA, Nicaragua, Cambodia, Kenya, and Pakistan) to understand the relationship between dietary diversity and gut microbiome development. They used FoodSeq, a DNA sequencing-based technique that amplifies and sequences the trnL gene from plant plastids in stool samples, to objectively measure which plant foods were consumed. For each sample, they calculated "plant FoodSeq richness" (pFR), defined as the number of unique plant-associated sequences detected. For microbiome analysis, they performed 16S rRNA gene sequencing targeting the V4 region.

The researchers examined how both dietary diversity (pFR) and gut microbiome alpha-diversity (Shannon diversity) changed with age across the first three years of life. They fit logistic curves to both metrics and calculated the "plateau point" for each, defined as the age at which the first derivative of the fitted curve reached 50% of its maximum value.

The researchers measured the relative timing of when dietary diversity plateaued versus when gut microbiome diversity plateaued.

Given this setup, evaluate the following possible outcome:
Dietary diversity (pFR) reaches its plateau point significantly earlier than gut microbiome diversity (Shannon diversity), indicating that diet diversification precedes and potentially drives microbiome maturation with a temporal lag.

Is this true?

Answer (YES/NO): YES